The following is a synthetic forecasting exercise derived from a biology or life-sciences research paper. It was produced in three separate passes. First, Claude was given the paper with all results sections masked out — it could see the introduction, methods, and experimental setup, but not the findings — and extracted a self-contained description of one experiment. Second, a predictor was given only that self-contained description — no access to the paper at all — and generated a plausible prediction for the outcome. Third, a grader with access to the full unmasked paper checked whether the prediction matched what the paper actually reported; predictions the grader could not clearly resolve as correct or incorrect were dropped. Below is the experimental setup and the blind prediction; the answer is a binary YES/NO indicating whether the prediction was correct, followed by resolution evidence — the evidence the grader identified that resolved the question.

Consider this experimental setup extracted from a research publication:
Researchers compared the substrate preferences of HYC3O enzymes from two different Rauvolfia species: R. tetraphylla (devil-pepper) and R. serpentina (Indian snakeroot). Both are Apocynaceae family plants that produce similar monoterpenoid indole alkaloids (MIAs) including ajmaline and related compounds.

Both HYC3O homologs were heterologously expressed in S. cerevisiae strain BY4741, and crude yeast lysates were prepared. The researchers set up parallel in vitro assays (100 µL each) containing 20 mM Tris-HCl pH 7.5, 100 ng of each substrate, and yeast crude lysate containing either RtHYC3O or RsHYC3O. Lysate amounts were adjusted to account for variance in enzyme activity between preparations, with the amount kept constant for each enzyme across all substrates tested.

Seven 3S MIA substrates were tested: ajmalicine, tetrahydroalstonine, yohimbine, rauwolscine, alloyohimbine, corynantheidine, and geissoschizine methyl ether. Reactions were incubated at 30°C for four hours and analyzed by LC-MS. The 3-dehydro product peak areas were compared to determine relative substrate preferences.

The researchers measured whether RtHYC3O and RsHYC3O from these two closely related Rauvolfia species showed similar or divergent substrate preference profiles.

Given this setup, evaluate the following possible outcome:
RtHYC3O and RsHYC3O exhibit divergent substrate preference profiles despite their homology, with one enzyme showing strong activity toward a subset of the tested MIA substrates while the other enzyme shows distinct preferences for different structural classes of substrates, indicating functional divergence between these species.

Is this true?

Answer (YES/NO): NO